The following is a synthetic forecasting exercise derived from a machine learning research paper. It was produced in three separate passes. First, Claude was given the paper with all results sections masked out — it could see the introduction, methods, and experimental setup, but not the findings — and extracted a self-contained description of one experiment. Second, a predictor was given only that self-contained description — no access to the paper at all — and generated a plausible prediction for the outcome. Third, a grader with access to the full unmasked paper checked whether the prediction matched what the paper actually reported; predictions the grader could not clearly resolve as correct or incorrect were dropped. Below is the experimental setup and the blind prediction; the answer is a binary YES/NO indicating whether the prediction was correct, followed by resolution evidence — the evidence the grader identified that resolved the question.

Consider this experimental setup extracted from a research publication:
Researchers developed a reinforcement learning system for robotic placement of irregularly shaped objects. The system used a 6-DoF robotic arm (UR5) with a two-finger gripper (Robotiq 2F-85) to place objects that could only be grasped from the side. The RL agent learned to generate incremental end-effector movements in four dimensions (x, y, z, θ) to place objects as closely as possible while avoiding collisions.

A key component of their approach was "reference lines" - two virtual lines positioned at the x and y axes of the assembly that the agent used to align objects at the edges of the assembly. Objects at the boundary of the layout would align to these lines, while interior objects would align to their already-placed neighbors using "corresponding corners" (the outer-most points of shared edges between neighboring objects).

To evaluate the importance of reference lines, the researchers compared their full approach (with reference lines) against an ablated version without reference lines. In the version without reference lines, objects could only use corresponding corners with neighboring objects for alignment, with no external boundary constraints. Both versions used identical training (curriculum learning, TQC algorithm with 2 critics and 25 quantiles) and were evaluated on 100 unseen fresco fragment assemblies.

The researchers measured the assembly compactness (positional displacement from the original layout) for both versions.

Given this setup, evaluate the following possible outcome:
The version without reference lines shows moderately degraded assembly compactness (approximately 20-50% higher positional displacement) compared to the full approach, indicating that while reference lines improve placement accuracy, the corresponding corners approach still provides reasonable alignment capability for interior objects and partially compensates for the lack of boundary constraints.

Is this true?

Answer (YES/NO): NO